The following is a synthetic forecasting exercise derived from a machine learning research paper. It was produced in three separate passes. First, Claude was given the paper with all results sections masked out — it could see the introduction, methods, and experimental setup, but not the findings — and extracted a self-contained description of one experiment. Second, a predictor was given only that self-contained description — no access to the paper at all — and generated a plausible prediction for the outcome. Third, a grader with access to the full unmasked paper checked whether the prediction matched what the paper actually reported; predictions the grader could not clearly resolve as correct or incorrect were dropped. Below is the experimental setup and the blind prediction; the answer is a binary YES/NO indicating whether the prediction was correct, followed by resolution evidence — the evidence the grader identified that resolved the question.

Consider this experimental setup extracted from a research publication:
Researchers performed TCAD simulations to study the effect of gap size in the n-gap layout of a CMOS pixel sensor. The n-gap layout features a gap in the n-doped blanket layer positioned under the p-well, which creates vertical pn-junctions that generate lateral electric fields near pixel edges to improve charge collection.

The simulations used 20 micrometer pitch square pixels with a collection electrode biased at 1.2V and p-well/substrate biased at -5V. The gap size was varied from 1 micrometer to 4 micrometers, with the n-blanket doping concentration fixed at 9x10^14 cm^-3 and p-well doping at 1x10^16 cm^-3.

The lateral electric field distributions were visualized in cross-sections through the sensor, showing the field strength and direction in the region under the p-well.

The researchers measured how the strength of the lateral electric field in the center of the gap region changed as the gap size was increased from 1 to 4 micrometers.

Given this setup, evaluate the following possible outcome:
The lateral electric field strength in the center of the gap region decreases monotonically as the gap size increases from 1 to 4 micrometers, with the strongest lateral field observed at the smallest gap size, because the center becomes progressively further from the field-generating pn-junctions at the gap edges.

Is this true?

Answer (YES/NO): NO